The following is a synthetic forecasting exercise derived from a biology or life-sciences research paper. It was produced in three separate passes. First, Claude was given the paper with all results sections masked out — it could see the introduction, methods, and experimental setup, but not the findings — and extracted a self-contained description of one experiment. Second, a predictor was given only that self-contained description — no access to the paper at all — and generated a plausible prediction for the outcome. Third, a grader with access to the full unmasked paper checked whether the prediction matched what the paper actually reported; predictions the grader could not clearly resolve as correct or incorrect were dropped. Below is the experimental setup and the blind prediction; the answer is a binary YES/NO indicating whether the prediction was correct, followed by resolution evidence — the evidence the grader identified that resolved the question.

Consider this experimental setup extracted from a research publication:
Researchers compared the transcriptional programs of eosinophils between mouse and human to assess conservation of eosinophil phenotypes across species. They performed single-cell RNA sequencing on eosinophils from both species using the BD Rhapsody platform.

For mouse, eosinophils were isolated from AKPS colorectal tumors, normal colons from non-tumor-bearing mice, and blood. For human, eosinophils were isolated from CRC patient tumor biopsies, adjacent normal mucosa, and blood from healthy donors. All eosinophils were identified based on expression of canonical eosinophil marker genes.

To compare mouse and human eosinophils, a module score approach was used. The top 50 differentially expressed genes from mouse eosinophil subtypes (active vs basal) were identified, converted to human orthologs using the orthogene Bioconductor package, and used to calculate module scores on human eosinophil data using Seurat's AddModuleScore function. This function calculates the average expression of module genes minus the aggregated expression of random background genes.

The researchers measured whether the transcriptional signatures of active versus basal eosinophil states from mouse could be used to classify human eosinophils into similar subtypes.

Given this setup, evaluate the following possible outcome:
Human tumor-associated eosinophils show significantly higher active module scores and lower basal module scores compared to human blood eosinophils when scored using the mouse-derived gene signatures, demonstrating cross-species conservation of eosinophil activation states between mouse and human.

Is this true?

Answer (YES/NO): YES